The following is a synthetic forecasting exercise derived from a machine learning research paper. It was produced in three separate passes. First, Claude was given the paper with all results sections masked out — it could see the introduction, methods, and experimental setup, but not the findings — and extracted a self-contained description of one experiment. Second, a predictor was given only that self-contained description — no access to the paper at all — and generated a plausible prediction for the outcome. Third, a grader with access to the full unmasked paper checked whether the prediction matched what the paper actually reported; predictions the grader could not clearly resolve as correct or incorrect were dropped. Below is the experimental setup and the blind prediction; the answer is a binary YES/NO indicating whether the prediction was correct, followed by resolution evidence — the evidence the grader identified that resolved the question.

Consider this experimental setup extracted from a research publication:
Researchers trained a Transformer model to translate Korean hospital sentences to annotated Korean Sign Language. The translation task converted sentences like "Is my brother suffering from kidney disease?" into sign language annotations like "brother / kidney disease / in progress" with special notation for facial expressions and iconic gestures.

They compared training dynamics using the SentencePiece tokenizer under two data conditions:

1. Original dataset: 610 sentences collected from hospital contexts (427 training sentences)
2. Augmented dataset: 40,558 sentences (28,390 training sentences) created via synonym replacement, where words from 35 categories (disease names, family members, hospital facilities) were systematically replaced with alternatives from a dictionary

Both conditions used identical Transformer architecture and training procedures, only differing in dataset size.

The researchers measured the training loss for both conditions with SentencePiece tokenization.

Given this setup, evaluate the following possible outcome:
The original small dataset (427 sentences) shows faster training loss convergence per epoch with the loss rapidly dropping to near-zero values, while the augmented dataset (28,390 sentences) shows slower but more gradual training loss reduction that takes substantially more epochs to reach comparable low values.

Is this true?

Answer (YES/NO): NO